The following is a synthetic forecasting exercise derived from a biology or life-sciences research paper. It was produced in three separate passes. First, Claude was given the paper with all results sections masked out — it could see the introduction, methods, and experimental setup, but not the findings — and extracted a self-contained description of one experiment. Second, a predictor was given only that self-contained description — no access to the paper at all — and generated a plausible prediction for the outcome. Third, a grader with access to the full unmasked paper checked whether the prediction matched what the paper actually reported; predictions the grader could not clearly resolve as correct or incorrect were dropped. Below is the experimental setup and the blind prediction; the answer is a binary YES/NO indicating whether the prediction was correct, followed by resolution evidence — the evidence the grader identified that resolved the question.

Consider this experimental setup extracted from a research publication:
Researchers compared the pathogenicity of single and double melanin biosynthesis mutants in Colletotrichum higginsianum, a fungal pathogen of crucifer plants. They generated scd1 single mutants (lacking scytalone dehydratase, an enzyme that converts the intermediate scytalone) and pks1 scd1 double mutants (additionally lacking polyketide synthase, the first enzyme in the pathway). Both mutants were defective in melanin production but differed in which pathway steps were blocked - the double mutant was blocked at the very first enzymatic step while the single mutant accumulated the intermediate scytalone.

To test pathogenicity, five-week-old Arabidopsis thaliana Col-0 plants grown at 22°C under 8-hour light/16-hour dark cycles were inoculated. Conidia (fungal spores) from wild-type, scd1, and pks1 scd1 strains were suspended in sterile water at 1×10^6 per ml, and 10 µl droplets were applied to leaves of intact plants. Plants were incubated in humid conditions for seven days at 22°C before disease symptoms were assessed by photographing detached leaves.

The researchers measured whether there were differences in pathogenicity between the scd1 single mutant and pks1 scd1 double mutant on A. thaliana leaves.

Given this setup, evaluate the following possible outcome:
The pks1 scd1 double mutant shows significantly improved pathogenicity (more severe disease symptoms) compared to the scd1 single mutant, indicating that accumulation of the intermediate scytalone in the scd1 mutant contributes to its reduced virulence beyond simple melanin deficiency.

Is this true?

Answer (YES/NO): NO